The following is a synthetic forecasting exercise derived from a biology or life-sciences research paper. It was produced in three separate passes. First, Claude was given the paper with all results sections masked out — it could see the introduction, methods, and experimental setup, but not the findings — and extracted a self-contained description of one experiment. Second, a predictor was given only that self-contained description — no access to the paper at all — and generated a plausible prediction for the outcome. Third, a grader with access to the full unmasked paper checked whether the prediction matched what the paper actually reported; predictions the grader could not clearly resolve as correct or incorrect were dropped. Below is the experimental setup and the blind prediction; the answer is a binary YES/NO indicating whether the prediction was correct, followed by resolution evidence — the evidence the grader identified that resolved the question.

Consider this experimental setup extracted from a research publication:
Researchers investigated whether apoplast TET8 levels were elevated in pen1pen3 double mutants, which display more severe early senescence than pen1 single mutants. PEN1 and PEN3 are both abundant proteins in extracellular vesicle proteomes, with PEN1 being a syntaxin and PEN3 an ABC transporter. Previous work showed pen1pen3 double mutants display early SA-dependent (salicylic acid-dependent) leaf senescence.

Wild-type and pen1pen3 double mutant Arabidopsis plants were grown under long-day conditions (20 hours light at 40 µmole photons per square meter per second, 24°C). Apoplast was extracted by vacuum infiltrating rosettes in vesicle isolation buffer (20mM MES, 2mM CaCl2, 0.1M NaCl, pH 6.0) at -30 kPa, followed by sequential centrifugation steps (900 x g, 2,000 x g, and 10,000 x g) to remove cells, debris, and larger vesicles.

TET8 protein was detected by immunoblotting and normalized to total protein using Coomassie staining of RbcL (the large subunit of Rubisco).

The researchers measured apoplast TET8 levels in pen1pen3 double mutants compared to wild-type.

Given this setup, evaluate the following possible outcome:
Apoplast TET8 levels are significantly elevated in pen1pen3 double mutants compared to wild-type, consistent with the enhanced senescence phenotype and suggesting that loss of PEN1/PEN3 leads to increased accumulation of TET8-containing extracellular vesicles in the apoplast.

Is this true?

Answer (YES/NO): YES